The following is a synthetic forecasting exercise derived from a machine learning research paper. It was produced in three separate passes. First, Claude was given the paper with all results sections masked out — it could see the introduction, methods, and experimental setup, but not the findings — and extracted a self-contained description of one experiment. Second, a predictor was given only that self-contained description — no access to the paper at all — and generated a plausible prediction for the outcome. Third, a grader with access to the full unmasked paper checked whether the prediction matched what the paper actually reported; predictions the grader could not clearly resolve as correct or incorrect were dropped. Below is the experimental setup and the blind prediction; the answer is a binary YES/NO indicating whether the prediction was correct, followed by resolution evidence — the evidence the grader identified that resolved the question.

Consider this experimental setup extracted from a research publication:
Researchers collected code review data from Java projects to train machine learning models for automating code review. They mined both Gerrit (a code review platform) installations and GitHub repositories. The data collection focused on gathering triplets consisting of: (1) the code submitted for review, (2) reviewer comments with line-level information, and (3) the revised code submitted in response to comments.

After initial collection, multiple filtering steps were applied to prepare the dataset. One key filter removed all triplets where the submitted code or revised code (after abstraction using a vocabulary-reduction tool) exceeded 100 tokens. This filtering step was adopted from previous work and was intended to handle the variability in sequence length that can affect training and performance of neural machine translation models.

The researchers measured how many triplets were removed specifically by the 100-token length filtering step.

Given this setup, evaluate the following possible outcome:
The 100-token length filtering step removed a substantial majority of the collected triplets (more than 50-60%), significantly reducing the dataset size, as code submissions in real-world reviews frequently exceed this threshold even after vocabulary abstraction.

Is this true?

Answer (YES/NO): YES